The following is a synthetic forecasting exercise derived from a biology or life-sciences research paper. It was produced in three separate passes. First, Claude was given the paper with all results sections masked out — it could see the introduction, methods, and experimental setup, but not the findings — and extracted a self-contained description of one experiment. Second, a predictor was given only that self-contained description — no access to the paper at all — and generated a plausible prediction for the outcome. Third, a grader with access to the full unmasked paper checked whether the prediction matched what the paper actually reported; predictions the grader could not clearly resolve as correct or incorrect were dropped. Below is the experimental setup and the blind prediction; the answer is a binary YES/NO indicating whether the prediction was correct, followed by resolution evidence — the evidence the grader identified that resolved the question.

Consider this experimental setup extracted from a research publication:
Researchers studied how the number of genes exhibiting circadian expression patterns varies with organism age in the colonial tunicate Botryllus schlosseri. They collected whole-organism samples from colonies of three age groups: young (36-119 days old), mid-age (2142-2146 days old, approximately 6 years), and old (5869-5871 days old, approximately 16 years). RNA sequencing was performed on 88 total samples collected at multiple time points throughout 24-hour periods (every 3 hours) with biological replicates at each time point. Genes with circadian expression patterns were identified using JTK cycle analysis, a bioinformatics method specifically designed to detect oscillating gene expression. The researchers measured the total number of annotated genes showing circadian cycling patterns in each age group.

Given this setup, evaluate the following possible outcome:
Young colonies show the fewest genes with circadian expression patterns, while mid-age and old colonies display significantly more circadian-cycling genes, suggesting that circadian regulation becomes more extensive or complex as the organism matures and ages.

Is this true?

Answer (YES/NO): YES